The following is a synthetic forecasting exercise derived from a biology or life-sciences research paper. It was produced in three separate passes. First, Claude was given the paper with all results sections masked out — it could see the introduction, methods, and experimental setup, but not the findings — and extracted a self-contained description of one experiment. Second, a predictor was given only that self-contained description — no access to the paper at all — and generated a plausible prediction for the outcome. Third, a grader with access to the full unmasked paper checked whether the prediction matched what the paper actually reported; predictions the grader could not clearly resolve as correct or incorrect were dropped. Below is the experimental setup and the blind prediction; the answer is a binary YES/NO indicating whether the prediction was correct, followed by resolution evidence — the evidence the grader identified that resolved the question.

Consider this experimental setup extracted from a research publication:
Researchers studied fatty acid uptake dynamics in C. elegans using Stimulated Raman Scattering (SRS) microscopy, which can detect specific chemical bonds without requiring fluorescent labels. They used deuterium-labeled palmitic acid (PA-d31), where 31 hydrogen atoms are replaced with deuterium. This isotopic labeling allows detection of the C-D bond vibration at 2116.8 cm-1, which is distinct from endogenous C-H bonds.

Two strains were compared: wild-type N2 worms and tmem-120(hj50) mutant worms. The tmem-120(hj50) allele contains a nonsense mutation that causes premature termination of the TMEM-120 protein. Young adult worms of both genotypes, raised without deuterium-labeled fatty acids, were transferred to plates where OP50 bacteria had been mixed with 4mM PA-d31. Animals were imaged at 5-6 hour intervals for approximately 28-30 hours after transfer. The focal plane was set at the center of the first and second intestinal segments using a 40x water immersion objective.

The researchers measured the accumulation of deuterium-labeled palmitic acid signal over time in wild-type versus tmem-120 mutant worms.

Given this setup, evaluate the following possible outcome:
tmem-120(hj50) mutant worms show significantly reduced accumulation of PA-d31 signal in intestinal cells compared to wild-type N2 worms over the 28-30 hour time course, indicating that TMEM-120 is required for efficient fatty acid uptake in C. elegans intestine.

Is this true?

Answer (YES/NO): YES